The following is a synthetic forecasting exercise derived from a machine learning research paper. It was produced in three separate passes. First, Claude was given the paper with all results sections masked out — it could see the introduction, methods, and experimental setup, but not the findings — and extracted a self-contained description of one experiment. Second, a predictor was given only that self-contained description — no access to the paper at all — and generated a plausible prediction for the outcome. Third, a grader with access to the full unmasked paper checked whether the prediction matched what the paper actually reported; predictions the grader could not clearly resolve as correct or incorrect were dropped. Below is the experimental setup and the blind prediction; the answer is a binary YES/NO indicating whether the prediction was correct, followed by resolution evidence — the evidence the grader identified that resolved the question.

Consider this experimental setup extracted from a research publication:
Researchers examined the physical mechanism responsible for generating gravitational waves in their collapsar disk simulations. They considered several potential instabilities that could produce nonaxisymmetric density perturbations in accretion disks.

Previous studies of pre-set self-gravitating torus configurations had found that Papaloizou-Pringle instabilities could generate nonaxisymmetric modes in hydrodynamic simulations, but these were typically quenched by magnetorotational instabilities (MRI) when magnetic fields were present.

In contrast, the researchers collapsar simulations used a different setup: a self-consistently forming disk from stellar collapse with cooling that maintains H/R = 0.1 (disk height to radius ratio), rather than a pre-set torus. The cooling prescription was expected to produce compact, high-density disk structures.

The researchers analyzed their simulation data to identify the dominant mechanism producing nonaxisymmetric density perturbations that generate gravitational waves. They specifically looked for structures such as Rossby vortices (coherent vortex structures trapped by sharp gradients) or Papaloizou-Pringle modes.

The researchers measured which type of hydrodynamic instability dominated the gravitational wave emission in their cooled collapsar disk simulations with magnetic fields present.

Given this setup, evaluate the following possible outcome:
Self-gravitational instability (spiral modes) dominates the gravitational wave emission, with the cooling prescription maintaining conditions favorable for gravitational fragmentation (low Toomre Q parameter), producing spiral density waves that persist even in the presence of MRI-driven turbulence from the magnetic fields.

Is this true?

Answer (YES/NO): NO